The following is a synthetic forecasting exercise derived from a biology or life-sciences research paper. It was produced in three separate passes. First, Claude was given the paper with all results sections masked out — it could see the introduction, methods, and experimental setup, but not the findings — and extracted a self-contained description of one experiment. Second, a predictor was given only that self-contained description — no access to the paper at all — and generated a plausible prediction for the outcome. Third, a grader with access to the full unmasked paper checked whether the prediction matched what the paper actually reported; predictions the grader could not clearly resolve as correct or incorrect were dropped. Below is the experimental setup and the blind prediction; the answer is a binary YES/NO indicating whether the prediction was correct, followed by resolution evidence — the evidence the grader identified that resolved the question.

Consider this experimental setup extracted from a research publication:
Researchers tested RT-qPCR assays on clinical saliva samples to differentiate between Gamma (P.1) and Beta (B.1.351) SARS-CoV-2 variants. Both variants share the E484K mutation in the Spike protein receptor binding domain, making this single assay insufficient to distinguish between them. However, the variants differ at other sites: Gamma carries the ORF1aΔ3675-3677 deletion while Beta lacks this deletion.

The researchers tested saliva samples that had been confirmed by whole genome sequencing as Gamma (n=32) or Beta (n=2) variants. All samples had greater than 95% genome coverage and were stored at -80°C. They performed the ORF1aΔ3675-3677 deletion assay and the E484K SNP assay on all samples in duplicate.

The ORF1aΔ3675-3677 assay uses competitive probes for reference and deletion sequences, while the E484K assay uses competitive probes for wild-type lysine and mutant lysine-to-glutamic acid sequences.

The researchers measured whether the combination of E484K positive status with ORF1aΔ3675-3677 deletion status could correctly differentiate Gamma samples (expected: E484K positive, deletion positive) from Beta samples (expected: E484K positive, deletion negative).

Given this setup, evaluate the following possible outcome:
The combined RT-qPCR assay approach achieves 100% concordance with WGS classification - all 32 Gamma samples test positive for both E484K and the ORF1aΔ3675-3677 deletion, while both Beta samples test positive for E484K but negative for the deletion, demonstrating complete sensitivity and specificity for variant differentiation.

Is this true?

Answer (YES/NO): NO